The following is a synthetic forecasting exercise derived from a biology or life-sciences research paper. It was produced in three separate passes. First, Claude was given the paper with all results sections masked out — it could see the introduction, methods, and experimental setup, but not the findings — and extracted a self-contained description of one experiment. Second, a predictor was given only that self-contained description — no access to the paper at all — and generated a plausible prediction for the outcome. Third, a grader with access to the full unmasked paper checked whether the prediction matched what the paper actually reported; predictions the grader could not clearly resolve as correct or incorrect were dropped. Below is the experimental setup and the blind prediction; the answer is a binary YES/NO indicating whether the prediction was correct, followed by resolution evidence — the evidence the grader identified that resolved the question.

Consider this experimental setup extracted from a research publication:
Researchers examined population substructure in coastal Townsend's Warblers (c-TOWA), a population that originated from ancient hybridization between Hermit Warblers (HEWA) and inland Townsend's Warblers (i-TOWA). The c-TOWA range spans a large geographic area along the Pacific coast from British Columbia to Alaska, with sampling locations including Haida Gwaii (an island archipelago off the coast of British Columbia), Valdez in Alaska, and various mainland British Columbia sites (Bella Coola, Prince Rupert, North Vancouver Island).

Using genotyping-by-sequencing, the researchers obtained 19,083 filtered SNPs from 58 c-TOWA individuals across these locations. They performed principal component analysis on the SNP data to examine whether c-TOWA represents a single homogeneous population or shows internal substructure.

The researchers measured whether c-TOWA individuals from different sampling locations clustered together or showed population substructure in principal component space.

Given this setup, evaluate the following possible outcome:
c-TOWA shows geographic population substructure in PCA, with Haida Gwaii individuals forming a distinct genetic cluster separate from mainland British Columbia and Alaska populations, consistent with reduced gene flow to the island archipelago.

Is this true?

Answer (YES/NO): NO